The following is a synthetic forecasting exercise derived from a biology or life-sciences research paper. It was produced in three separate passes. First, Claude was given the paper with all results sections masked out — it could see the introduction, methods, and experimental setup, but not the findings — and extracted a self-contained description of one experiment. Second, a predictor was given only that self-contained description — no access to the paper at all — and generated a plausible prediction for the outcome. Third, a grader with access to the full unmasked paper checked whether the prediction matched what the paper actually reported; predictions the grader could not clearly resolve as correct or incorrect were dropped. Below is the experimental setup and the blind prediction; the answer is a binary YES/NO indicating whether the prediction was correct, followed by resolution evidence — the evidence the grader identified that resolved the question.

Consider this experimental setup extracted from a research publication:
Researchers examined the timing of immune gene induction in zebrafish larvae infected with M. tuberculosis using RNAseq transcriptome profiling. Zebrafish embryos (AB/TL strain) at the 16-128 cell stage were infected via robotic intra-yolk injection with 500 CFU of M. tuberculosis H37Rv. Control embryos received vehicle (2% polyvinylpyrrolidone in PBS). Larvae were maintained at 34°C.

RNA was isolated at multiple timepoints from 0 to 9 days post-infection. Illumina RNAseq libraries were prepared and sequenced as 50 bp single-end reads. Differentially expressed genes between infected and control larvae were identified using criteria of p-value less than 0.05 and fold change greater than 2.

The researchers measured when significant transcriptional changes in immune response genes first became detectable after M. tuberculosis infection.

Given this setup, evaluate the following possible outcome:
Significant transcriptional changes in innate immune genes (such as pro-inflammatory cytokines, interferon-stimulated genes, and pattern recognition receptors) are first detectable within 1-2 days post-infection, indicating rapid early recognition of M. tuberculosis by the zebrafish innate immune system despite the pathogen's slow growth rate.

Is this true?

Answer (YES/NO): NO